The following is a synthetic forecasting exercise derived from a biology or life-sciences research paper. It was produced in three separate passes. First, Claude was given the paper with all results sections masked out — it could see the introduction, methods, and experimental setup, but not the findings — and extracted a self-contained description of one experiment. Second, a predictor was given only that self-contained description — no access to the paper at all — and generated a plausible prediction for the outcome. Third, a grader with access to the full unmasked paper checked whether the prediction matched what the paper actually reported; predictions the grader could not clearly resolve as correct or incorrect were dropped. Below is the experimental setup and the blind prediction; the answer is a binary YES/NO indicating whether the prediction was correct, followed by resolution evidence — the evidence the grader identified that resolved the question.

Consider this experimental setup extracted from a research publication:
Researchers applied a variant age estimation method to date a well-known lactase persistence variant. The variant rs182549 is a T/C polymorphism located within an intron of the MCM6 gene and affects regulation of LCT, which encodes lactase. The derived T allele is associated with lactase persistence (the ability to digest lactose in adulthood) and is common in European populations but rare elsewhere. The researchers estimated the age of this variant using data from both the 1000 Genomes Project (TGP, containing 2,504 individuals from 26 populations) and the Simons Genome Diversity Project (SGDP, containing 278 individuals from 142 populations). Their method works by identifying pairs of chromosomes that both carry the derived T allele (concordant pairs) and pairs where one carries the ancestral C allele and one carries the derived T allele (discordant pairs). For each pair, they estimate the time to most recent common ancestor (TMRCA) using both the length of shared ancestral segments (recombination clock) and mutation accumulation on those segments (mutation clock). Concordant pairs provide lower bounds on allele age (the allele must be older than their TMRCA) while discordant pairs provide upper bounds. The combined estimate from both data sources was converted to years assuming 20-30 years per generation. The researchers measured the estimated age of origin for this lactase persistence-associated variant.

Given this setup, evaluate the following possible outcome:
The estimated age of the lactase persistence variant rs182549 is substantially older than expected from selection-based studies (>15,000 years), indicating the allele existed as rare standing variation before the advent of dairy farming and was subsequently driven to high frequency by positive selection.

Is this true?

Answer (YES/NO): NO